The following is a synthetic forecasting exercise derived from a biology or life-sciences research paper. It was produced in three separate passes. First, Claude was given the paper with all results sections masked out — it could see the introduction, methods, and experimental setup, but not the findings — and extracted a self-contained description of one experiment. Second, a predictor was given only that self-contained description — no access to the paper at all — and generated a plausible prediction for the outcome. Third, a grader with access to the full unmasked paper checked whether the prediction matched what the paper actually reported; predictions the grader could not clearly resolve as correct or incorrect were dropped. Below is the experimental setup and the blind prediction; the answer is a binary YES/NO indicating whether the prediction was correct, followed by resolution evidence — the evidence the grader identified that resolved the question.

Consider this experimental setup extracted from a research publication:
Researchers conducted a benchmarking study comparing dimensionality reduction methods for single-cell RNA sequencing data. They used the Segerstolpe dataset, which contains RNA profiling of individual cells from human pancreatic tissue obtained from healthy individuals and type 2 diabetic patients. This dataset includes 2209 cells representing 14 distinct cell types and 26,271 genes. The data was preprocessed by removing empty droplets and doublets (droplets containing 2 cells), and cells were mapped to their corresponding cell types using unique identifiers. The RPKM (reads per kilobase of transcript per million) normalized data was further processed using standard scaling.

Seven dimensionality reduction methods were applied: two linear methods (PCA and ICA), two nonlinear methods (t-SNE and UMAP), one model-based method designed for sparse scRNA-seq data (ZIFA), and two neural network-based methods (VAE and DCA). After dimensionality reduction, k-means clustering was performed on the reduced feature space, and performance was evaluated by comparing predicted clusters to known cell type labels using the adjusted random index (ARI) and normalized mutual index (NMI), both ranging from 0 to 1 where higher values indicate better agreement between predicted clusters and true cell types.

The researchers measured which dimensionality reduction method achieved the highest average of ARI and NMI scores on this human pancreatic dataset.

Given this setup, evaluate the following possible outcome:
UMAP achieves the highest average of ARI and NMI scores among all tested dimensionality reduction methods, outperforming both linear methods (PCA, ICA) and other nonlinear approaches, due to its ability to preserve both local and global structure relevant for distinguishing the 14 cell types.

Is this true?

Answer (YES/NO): NO